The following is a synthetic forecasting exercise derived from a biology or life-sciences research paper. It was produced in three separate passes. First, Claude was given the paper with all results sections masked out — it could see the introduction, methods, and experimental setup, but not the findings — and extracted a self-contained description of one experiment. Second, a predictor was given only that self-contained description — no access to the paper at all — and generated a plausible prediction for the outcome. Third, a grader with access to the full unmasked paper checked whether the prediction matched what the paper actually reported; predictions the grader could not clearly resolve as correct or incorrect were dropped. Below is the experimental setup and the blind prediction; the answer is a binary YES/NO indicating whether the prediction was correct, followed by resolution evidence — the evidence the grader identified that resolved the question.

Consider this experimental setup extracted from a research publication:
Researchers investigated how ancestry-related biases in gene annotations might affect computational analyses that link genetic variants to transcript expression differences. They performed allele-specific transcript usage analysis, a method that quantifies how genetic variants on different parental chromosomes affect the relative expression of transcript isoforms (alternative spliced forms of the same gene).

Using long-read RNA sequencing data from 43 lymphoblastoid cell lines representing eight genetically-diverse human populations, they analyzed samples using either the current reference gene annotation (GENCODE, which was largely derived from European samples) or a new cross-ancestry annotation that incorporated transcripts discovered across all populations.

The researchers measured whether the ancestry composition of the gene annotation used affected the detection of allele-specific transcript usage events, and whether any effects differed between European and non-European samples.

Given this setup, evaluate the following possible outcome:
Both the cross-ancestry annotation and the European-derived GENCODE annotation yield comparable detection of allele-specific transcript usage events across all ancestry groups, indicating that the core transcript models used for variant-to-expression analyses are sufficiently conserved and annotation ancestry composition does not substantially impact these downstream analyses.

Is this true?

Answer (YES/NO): NO